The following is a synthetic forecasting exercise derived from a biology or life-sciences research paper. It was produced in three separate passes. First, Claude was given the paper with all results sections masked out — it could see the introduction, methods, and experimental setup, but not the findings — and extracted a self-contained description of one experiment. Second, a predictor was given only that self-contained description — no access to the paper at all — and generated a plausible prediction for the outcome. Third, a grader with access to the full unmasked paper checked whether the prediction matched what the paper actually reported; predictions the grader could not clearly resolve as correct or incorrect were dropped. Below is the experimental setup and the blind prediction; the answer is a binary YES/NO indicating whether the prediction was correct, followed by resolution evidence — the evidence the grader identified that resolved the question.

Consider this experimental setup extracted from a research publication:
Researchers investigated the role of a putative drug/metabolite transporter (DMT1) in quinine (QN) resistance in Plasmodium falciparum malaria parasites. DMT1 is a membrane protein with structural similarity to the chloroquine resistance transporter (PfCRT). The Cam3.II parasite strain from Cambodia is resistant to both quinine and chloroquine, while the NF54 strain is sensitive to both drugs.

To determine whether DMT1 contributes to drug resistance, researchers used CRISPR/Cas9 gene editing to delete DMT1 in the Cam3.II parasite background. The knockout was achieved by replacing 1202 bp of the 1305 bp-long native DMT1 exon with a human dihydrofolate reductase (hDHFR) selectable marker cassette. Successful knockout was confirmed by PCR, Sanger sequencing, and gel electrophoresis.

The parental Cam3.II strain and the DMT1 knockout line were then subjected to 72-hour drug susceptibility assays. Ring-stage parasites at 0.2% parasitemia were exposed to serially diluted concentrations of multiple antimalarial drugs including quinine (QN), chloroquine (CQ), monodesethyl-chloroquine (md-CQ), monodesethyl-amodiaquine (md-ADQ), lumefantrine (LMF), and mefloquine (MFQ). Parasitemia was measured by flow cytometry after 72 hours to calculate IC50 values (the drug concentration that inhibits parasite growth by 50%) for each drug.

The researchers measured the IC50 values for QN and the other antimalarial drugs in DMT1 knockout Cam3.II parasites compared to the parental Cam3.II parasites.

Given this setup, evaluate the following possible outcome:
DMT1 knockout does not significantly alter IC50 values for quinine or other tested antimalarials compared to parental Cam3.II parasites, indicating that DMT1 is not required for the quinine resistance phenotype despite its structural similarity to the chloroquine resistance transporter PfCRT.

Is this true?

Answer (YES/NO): NO